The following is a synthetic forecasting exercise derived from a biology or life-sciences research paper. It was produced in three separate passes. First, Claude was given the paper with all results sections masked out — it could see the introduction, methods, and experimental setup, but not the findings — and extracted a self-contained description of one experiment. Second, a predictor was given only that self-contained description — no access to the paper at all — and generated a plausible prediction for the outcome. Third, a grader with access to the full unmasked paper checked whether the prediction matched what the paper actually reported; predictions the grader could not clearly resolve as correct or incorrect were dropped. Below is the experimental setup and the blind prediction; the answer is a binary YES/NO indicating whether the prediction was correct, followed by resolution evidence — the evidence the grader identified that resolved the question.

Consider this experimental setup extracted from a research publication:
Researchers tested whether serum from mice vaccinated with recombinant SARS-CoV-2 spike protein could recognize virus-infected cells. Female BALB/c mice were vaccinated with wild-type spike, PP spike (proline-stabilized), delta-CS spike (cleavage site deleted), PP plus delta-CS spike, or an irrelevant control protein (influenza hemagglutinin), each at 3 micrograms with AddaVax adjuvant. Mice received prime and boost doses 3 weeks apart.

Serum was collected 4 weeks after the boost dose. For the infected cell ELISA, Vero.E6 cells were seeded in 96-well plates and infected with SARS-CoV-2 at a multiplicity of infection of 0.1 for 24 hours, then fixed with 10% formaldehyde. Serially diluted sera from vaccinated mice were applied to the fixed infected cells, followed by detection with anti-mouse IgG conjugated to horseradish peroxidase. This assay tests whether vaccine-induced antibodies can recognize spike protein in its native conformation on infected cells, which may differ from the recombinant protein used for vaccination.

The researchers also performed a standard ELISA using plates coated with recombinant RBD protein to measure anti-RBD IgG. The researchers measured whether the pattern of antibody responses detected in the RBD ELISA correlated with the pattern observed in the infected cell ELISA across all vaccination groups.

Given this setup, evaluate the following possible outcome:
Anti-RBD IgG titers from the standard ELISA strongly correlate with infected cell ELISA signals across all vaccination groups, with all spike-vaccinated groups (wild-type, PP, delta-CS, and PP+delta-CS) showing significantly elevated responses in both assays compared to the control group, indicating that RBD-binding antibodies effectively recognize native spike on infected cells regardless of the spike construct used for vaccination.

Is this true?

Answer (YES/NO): YES